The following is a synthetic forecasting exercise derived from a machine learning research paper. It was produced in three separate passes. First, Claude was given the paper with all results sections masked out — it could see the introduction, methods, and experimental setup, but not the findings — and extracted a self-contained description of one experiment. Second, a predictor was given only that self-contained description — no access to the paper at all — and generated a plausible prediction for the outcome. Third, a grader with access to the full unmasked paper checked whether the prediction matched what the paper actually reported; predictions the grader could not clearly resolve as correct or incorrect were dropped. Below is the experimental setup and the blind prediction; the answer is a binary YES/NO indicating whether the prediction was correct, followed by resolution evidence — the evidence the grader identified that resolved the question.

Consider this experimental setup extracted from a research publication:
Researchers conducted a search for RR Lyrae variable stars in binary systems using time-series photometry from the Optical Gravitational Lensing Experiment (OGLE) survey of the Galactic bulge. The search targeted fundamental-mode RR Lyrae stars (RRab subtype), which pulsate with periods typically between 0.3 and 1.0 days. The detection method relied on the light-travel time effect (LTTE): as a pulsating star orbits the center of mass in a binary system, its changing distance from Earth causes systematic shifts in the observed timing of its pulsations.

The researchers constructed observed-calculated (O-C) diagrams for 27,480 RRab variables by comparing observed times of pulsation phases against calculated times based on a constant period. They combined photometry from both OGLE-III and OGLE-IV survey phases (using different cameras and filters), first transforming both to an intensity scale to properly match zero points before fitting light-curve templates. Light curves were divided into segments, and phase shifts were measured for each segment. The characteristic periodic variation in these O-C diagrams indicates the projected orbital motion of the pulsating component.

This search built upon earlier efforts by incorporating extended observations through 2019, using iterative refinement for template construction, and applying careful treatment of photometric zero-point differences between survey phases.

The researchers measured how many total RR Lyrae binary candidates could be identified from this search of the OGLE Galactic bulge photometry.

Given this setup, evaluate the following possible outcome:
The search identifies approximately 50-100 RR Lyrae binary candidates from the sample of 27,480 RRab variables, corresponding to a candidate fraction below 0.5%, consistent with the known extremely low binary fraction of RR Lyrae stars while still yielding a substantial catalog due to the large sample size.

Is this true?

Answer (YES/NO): YES